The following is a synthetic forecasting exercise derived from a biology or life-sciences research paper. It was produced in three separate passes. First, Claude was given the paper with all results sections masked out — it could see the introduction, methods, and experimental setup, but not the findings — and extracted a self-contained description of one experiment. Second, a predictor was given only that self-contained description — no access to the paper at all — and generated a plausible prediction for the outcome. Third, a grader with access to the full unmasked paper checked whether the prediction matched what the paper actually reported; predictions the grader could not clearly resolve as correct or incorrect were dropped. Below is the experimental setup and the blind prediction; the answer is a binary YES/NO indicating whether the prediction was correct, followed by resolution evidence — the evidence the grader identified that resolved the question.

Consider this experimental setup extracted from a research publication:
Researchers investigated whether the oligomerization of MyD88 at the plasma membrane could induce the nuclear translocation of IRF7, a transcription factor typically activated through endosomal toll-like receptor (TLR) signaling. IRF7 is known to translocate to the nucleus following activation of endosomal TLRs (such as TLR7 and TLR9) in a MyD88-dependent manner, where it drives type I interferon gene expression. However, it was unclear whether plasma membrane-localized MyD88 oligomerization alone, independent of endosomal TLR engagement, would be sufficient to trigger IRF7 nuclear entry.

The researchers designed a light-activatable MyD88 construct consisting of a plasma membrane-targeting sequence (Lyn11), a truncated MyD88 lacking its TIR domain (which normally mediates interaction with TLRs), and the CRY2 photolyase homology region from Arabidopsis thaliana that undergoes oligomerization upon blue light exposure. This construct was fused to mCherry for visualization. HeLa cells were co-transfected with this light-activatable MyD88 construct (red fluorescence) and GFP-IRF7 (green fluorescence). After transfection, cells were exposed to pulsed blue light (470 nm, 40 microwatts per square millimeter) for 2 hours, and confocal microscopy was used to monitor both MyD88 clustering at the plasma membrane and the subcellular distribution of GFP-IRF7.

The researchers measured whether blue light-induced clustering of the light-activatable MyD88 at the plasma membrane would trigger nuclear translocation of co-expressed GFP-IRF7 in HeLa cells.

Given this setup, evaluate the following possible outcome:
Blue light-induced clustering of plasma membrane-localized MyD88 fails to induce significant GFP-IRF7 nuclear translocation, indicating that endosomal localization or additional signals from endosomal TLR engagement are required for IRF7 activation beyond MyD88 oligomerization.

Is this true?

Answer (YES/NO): NO